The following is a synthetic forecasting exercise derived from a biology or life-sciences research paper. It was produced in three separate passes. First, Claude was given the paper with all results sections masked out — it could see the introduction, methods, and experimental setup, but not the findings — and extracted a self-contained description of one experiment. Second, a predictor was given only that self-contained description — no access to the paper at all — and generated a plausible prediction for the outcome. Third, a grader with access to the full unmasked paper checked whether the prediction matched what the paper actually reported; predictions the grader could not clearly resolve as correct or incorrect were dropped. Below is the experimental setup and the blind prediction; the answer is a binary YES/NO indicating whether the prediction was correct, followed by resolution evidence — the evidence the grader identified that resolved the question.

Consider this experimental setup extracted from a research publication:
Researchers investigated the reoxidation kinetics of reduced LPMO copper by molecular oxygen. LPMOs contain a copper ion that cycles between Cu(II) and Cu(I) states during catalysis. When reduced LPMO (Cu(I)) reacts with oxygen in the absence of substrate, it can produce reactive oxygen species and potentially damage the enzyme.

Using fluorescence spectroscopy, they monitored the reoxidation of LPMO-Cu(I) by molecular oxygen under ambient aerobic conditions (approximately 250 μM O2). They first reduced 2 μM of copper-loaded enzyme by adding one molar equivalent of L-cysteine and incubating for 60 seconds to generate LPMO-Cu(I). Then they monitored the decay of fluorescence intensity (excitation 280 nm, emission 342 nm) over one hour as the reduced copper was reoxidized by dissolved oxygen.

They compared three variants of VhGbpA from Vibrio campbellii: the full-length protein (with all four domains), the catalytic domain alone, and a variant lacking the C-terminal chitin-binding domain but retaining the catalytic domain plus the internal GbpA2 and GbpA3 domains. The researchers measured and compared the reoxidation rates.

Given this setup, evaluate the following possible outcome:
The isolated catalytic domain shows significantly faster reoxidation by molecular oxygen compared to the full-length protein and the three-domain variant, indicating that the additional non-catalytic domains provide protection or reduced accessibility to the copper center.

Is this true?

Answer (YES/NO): NO